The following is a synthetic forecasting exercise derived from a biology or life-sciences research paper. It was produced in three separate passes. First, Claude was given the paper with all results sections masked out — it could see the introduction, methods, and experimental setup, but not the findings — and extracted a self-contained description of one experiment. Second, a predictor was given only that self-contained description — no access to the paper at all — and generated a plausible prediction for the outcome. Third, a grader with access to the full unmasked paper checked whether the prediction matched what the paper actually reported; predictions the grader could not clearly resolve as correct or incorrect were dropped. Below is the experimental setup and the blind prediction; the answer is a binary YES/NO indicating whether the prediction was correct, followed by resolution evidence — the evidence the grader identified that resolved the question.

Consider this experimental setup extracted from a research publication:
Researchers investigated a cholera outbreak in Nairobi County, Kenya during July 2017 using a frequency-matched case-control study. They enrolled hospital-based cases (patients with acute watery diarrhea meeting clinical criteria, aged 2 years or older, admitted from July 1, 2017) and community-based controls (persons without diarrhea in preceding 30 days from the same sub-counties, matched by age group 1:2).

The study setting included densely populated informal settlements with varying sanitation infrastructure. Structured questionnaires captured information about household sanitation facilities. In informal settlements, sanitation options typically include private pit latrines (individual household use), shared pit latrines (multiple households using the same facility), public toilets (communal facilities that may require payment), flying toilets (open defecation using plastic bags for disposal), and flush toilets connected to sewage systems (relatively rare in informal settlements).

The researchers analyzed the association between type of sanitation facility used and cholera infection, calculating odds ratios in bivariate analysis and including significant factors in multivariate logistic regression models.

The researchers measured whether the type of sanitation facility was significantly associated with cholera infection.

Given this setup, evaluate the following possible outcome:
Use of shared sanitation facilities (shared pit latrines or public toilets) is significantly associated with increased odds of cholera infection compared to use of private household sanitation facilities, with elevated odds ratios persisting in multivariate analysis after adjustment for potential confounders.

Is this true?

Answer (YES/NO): NO